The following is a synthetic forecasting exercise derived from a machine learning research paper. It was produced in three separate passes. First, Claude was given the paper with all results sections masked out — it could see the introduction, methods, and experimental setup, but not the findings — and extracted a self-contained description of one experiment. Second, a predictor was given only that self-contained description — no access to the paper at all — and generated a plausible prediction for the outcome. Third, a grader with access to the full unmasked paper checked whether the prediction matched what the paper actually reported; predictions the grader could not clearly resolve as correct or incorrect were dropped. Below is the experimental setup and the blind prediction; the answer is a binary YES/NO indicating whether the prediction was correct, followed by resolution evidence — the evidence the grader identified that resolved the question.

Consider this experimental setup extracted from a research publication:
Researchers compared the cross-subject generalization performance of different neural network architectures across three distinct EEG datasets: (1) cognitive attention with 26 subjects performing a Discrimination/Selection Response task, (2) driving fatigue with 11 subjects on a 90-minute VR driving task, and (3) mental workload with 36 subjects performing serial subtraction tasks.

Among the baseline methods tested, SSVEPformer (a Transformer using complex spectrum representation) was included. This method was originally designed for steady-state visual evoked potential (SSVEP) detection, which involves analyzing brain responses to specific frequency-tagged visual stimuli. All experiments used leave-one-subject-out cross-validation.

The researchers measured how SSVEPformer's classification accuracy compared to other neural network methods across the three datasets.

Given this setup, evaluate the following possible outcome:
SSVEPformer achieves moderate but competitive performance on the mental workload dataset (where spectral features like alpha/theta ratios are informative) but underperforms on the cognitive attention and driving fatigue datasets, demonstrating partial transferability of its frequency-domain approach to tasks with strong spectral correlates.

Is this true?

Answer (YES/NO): NO